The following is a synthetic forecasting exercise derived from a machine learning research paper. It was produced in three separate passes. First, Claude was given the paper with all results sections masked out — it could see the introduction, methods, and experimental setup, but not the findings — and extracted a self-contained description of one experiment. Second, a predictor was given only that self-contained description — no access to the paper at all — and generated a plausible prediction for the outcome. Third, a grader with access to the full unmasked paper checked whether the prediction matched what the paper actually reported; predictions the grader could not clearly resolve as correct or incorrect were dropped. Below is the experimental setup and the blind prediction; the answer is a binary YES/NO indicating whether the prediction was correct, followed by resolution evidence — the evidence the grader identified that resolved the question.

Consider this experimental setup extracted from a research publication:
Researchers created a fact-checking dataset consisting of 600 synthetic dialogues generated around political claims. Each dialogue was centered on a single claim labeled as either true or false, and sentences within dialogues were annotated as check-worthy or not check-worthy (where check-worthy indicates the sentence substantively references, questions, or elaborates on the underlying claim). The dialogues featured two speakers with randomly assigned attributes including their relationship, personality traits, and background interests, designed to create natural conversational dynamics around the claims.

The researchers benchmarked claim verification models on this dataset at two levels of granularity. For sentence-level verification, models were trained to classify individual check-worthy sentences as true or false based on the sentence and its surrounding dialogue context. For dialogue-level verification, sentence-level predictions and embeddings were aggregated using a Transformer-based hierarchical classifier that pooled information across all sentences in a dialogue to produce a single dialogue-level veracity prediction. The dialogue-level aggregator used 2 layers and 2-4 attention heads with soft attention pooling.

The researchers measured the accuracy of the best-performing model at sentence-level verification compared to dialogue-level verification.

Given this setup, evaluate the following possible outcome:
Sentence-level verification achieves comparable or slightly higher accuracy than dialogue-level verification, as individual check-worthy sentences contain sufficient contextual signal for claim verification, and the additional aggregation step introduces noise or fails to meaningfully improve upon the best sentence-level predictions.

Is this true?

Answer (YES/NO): YES